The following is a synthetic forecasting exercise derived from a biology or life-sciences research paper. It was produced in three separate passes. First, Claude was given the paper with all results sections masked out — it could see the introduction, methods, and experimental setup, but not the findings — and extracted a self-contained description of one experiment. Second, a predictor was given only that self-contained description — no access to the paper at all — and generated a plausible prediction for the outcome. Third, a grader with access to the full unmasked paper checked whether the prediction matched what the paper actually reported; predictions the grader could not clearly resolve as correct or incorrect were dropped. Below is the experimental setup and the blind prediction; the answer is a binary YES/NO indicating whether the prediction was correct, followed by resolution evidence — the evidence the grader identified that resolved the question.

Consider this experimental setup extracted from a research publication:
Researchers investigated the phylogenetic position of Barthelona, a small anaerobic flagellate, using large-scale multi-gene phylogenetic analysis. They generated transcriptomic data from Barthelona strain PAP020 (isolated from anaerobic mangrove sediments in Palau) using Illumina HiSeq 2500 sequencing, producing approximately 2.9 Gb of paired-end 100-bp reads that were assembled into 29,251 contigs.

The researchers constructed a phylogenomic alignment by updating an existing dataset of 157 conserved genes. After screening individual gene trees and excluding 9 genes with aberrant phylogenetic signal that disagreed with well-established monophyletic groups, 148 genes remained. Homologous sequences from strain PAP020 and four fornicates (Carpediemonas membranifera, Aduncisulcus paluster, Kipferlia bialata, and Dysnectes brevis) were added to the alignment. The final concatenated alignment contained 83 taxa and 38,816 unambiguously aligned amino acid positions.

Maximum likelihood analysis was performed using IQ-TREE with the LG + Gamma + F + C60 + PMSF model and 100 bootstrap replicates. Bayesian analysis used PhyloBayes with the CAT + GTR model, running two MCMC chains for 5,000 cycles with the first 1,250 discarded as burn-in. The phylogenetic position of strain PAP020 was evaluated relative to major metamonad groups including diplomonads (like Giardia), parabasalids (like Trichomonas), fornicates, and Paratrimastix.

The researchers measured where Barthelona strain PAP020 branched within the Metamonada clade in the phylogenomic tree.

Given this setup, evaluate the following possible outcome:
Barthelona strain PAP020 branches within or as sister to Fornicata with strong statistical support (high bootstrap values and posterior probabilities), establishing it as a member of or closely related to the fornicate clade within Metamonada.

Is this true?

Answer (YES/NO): YES